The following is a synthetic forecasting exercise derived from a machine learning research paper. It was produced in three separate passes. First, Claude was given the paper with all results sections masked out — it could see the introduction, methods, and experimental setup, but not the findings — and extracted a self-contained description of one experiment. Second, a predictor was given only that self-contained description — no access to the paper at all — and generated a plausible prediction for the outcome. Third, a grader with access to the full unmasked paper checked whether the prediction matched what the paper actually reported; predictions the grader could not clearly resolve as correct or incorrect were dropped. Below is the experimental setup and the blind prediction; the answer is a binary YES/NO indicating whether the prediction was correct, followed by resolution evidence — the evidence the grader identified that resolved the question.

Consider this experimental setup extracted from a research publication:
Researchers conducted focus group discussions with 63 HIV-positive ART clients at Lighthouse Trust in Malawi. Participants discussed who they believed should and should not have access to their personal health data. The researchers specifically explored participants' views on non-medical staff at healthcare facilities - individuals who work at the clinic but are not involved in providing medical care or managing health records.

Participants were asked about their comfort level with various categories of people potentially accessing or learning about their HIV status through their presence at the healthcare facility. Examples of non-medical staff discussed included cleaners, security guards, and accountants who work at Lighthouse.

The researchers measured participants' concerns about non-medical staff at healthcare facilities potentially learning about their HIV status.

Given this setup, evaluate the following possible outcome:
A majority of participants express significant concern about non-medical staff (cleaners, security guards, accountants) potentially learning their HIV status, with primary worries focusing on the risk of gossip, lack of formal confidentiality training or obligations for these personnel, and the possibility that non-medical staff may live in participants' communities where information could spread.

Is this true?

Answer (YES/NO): YES